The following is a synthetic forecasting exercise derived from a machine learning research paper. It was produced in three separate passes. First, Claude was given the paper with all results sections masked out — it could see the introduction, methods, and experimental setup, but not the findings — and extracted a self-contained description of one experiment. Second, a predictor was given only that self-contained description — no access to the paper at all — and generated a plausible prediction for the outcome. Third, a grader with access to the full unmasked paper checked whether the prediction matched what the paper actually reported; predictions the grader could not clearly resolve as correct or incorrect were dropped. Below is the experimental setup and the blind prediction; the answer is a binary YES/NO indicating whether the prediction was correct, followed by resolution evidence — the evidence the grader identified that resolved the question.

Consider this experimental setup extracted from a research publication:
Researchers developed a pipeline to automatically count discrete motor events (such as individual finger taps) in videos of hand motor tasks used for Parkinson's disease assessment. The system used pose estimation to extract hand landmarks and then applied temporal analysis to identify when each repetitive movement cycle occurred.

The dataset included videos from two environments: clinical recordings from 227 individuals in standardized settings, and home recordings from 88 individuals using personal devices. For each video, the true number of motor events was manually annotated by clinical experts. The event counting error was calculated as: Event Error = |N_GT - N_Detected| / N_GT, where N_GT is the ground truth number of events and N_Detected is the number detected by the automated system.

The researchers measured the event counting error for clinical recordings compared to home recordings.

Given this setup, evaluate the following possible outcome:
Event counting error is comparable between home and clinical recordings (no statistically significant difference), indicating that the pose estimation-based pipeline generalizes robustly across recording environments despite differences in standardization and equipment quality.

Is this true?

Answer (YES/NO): NO